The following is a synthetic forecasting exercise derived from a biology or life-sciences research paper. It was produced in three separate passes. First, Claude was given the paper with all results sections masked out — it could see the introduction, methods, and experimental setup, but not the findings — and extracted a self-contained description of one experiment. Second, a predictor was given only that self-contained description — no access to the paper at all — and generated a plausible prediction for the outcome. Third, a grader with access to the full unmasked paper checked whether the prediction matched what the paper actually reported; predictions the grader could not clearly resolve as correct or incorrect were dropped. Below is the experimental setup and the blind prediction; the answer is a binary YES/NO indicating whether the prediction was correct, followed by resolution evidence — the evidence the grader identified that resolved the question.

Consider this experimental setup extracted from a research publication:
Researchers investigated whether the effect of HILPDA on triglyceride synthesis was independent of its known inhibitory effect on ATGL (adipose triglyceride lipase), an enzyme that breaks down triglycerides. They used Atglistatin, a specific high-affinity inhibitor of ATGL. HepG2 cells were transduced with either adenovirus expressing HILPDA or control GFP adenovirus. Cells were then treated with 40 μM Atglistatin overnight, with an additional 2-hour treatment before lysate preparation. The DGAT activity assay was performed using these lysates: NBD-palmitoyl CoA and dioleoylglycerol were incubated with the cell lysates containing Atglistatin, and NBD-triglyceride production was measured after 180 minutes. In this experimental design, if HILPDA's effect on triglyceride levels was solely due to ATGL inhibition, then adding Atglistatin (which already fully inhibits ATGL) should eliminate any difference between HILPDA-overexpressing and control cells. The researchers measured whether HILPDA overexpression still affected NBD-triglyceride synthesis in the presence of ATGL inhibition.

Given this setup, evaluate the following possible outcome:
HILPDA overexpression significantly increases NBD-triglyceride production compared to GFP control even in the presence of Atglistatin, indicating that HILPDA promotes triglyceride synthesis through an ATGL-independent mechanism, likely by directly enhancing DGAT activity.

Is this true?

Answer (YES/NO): YES